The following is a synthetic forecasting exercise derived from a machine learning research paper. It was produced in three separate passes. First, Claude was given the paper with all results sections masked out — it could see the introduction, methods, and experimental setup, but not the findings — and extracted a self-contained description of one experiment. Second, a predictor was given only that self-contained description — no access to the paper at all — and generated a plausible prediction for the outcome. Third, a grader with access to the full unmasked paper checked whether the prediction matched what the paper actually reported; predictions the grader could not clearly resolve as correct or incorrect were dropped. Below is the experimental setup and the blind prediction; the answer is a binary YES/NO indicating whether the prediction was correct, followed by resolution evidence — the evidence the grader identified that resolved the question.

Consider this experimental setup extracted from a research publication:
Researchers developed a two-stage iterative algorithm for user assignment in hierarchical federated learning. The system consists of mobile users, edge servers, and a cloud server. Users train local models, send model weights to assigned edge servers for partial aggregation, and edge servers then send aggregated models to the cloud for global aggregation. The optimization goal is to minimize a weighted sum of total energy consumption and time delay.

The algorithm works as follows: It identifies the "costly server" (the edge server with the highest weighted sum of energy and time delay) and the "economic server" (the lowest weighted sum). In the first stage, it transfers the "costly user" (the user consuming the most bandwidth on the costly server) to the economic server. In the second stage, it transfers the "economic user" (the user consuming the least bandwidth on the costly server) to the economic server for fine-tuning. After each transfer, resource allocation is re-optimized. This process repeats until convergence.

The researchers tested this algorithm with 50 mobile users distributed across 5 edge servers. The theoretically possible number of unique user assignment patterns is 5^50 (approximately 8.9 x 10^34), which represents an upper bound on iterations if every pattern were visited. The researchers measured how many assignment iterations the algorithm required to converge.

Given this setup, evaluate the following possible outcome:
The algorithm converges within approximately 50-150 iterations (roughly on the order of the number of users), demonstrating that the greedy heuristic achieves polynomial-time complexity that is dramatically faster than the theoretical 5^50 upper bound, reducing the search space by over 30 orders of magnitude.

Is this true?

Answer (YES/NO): NO